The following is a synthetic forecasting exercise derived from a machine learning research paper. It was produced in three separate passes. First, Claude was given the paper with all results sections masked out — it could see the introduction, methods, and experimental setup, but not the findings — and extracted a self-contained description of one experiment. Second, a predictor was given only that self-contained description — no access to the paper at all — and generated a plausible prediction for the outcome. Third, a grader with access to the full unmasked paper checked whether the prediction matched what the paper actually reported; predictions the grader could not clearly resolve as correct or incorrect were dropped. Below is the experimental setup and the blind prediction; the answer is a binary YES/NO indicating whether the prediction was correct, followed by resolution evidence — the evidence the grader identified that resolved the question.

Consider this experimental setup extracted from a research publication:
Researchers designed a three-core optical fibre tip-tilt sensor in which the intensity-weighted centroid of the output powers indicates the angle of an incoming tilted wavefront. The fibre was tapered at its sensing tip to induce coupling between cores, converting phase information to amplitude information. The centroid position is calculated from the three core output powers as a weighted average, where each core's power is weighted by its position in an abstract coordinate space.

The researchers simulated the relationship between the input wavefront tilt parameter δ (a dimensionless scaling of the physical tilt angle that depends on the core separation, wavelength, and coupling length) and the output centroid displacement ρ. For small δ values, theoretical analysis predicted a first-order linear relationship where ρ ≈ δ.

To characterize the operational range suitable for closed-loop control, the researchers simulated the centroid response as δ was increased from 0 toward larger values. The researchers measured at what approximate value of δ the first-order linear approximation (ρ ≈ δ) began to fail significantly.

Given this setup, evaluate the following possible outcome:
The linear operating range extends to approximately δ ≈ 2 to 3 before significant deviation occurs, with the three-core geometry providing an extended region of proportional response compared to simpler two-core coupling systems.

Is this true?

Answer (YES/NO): NO